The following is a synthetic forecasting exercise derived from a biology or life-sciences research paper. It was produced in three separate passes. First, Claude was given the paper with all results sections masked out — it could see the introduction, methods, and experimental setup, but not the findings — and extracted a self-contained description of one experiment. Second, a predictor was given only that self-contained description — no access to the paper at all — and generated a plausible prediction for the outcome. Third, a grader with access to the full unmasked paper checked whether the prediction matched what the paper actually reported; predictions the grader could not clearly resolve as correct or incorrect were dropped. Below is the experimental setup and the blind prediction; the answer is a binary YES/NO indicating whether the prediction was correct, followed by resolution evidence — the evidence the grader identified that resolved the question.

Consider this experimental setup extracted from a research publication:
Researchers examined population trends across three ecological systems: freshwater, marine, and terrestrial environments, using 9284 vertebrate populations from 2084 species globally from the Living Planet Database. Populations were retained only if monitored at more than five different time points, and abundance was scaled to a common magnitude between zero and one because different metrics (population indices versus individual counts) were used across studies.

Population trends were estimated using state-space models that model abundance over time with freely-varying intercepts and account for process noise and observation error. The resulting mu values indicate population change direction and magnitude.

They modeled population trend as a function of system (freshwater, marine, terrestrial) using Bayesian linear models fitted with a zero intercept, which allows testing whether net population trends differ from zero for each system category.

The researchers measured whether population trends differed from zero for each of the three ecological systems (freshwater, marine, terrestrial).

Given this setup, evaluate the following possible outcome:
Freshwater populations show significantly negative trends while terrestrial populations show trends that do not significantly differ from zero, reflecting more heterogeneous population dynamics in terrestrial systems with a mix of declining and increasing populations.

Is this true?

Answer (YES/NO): NO